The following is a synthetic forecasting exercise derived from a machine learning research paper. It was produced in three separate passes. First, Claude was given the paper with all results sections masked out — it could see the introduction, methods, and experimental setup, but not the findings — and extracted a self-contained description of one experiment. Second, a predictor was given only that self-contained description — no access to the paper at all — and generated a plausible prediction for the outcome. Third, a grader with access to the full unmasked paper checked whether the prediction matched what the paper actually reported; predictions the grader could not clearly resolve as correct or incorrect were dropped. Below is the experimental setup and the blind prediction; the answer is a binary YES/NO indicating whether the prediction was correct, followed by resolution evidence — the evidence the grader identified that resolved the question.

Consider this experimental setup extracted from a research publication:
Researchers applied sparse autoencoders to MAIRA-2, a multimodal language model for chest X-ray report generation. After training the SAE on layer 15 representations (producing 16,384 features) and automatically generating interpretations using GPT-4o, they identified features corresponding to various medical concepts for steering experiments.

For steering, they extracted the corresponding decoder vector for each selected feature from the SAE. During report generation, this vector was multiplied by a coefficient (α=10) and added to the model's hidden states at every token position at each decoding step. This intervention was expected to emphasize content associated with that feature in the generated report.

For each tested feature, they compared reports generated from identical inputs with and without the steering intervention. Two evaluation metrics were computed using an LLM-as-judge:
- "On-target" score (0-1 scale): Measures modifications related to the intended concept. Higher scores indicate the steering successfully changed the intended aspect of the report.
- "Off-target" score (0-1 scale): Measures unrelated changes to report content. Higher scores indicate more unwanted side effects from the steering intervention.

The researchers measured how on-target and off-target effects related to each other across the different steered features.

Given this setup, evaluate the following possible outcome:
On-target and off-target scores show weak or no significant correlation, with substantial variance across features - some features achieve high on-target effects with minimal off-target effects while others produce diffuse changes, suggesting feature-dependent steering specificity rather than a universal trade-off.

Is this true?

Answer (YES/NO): YES